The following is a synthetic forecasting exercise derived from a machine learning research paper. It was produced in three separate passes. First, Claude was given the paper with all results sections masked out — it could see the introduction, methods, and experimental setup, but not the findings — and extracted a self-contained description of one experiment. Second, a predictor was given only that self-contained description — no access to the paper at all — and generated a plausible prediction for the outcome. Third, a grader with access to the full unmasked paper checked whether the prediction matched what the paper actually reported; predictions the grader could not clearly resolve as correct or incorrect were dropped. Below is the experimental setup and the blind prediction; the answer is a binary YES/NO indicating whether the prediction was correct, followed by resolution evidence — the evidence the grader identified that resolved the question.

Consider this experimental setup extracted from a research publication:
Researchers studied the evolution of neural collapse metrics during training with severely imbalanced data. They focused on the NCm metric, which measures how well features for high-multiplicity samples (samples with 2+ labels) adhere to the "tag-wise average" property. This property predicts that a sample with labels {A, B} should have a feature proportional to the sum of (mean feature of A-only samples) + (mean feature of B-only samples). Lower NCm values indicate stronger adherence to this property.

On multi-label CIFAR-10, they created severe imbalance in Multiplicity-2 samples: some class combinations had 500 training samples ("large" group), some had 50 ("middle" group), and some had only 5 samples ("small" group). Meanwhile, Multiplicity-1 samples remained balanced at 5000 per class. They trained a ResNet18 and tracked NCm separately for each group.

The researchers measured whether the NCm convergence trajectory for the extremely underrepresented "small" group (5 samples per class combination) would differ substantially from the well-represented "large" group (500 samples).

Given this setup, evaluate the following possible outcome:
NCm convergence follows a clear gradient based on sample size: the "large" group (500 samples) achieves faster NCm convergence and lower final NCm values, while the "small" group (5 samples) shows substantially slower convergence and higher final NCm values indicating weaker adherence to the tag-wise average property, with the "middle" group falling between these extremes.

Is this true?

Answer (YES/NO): NO